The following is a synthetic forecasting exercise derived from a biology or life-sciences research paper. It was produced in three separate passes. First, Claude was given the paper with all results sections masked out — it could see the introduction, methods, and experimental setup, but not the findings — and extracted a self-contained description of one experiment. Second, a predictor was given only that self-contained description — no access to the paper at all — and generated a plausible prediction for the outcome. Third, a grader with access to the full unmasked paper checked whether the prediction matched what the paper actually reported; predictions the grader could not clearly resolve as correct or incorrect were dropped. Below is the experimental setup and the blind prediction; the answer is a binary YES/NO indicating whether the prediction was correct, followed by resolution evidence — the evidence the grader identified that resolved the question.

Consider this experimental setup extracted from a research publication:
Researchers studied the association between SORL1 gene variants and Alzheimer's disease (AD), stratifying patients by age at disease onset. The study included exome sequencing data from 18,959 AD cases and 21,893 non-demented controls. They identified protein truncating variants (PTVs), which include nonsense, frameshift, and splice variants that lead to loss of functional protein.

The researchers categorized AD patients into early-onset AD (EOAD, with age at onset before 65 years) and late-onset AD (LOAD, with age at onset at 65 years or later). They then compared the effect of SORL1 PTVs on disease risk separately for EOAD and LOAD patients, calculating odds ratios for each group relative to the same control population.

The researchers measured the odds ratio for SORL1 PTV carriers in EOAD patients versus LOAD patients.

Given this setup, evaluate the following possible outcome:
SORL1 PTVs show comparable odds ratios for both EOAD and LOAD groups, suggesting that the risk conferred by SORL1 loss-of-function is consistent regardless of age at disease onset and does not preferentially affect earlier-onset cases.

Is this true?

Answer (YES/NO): NO